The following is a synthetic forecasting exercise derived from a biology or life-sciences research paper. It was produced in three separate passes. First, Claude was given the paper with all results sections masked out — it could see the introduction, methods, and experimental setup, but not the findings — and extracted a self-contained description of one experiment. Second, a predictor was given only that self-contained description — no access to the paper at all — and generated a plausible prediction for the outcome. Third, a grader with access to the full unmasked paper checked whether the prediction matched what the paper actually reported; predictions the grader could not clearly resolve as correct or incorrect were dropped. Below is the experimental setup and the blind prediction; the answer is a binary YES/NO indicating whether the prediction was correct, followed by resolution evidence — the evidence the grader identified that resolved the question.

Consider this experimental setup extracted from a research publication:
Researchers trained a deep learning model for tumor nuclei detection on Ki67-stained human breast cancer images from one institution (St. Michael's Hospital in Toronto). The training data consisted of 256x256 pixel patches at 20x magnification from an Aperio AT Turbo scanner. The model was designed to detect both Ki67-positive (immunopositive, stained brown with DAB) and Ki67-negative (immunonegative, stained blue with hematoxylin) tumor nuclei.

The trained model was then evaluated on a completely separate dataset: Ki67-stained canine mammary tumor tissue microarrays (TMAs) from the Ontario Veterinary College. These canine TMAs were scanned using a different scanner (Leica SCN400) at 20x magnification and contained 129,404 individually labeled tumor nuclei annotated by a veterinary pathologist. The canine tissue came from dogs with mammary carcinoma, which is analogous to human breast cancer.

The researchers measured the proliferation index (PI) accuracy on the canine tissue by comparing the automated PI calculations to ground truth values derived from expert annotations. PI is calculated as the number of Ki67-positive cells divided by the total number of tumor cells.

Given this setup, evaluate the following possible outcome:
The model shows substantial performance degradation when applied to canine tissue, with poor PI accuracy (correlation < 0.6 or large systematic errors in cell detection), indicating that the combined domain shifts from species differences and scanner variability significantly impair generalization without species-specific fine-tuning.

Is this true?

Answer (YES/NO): NO